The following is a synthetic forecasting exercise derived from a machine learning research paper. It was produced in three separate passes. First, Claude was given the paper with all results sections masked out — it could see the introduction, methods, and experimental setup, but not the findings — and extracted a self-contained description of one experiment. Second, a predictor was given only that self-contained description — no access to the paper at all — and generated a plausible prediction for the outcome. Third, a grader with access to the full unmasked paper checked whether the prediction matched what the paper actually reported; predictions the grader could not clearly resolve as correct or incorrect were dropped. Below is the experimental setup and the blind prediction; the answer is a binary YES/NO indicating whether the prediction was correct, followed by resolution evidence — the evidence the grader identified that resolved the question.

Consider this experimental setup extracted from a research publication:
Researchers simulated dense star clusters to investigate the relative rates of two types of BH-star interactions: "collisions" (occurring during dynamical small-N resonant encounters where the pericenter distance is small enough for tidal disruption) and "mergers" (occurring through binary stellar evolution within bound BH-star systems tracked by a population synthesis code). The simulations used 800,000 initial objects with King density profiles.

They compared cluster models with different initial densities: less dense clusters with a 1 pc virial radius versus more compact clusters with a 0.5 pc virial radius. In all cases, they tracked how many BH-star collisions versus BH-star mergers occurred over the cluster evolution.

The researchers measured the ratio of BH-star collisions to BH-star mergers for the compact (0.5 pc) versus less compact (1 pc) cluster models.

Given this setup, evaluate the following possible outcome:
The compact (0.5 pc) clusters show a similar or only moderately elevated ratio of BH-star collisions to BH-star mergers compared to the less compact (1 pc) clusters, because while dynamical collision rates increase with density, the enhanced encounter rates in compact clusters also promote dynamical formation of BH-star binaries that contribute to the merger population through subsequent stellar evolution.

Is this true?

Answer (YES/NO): NO